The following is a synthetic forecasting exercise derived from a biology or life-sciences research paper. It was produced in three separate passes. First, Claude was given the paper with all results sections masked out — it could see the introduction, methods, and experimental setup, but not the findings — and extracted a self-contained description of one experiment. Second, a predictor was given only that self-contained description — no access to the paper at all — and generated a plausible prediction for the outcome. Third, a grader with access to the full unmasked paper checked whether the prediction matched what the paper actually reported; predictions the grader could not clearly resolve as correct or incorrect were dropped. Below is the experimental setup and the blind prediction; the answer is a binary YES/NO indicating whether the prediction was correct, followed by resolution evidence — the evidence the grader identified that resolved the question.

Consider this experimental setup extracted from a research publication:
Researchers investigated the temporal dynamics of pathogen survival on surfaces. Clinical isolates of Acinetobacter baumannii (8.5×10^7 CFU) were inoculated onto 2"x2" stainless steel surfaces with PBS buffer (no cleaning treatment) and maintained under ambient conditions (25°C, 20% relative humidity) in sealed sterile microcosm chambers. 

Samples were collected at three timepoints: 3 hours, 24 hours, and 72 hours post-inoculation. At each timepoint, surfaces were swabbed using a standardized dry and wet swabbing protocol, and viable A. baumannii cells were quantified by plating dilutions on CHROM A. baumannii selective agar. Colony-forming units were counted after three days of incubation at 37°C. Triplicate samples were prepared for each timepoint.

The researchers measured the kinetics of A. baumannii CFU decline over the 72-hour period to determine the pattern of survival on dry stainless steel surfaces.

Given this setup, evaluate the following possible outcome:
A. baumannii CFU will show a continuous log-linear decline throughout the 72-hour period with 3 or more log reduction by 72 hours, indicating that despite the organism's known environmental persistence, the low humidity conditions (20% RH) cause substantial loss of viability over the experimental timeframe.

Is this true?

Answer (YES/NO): NO